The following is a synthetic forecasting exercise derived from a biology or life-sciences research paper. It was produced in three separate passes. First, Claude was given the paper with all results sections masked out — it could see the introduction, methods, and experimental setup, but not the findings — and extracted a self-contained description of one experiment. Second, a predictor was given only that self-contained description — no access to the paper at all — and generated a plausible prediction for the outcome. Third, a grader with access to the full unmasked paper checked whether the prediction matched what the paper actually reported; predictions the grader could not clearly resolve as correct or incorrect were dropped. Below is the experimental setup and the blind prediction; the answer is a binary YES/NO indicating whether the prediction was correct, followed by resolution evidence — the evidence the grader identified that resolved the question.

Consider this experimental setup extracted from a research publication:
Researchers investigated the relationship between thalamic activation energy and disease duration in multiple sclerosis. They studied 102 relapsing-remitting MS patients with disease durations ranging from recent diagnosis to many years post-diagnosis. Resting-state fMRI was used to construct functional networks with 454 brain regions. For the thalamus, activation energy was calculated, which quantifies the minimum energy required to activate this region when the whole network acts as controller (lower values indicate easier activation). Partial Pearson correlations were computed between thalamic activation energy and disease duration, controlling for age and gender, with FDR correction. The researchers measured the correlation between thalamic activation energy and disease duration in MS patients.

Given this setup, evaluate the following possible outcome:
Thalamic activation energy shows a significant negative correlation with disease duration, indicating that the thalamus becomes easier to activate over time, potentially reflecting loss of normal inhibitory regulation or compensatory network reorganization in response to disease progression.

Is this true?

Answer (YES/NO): NO